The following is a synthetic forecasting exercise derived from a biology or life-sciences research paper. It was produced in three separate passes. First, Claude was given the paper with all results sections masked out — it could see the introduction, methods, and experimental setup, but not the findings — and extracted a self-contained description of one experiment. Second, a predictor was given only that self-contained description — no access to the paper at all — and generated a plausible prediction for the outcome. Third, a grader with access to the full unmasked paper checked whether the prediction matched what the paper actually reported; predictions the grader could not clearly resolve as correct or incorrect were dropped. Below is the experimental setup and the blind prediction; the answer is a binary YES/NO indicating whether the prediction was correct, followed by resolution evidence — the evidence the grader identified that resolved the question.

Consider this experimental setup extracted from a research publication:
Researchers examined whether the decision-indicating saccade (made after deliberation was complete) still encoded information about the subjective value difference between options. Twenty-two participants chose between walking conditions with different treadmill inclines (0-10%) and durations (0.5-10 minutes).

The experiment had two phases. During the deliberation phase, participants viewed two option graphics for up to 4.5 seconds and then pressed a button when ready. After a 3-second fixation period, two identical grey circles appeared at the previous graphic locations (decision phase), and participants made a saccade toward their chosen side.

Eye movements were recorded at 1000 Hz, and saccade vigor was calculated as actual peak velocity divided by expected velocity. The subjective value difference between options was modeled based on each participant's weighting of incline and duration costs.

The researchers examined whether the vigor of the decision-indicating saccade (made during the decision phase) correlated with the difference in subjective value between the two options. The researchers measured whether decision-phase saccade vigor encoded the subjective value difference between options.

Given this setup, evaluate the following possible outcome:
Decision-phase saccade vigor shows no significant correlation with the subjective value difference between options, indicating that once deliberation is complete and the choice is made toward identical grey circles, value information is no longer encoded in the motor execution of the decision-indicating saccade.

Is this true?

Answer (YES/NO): YES